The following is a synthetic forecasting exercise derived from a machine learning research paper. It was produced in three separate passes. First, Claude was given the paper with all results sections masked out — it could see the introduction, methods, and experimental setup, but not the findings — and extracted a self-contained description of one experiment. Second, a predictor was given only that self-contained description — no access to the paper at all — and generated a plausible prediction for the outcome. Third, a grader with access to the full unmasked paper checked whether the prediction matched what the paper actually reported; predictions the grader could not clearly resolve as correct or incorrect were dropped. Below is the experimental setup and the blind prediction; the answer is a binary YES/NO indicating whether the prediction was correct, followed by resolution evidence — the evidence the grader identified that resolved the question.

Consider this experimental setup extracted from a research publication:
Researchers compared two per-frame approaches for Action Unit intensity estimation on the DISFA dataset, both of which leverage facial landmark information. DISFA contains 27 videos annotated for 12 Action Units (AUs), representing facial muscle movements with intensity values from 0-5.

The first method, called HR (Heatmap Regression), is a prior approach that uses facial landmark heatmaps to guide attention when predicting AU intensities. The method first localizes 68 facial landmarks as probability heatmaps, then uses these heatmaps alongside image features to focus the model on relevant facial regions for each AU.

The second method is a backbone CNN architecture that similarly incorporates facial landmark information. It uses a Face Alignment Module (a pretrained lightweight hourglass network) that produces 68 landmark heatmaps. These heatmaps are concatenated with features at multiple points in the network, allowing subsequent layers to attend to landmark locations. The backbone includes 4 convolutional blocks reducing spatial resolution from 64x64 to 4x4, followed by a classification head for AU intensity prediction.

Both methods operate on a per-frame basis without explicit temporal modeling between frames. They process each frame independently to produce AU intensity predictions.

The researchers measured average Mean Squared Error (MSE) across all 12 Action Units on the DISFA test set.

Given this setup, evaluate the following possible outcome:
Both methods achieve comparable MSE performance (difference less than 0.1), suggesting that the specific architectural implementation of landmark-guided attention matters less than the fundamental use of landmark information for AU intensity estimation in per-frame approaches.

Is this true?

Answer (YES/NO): YES